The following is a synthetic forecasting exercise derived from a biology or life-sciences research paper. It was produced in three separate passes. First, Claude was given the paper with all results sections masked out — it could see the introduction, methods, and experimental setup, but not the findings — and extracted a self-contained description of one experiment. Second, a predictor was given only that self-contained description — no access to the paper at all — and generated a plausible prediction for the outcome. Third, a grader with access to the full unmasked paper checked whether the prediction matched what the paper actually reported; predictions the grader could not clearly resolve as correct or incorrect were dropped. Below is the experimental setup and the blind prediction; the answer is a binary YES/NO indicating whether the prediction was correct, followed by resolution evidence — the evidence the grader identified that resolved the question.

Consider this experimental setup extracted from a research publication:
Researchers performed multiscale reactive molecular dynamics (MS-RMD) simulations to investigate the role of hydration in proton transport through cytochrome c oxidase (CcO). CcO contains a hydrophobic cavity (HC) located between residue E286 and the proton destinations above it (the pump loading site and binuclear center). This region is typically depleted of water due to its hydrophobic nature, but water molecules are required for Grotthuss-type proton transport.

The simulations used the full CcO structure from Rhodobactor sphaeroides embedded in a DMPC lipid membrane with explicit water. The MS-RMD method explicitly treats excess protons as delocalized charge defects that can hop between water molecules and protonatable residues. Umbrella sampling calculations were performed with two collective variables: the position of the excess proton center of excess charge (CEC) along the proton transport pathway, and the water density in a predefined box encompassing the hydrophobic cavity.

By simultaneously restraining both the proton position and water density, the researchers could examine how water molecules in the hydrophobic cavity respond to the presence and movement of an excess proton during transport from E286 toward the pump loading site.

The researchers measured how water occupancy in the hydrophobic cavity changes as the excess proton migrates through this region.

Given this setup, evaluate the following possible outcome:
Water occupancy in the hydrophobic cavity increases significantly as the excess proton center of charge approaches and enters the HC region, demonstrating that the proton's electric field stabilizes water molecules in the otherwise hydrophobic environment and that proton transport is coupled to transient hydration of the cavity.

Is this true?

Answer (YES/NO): YES